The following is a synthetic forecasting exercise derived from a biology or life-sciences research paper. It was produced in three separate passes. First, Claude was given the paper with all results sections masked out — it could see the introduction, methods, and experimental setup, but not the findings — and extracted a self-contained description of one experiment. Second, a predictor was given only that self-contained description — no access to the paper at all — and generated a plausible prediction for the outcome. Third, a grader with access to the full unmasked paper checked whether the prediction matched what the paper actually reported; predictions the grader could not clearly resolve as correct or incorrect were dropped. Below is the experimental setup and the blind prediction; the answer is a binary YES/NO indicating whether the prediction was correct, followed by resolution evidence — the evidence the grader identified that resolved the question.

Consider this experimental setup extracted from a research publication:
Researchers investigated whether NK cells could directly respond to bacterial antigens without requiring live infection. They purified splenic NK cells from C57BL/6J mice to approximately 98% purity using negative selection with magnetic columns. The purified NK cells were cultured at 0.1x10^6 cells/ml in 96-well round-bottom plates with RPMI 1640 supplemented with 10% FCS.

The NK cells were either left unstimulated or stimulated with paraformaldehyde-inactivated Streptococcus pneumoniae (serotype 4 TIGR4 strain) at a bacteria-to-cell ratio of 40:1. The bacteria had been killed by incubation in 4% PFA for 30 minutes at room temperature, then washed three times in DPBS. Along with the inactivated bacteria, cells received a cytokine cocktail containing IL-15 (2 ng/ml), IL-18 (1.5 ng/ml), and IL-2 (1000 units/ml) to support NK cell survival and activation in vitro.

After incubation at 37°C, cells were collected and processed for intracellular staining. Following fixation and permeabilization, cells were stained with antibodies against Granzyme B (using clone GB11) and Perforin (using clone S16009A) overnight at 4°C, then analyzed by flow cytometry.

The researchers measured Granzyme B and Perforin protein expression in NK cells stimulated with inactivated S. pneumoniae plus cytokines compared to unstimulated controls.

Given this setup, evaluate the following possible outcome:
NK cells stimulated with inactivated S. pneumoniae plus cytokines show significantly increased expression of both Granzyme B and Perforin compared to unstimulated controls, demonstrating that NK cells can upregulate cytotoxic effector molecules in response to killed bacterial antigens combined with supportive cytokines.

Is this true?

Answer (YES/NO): YES